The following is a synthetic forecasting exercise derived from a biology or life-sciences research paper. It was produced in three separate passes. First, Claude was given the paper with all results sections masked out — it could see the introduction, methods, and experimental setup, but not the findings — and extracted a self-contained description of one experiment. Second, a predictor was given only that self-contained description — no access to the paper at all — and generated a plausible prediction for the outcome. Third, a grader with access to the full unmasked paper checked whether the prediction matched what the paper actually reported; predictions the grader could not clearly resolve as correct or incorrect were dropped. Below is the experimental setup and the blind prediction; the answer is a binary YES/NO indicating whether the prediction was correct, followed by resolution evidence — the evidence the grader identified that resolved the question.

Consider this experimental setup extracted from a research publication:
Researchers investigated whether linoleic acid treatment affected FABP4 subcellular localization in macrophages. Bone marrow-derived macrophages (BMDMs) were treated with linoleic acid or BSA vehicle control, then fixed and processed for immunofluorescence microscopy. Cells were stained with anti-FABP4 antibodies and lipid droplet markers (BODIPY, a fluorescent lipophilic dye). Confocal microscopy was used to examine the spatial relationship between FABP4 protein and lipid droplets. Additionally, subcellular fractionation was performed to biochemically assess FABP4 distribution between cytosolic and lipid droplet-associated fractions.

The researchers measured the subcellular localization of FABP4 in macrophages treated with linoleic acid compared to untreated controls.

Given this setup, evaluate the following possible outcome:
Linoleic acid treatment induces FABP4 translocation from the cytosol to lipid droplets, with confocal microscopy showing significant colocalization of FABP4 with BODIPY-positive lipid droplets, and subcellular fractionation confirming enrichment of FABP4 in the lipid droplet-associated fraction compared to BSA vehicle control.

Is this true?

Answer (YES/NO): NO